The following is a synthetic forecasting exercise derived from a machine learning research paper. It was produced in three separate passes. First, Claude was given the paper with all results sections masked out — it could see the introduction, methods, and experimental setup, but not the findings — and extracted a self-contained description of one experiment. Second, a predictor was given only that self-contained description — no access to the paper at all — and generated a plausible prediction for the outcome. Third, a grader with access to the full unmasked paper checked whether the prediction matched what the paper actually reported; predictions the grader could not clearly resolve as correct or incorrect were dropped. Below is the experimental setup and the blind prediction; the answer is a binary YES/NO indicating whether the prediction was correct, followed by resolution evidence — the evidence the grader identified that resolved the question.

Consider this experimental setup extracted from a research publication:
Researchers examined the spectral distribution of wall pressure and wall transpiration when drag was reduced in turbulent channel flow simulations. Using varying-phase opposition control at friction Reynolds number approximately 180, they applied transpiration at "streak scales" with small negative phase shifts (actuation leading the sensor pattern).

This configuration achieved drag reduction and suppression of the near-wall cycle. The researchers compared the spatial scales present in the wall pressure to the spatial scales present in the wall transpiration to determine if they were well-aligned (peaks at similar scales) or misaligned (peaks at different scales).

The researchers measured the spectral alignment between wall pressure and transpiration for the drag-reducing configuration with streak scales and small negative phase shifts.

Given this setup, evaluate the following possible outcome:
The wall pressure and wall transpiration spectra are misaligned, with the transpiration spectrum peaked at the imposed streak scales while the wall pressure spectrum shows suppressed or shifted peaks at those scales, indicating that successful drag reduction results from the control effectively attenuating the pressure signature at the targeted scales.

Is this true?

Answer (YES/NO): NO